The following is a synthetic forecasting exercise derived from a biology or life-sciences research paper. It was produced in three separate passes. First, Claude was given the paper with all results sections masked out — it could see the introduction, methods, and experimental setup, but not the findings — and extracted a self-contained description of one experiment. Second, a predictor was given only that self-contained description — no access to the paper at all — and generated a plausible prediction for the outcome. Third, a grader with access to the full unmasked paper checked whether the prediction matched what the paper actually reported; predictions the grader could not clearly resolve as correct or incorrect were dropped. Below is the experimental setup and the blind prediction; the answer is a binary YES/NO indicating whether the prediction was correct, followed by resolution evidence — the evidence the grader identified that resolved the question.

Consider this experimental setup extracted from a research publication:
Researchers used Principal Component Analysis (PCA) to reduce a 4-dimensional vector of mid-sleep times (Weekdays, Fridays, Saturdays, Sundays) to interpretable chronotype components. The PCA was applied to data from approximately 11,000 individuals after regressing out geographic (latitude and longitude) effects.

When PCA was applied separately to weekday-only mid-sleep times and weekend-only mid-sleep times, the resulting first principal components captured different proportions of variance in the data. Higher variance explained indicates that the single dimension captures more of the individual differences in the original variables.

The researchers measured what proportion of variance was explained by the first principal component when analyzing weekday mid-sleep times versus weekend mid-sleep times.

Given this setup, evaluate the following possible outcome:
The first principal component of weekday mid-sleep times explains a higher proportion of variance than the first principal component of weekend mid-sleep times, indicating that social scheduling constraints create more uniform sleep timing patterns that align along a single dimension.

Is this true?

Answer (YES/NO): YES